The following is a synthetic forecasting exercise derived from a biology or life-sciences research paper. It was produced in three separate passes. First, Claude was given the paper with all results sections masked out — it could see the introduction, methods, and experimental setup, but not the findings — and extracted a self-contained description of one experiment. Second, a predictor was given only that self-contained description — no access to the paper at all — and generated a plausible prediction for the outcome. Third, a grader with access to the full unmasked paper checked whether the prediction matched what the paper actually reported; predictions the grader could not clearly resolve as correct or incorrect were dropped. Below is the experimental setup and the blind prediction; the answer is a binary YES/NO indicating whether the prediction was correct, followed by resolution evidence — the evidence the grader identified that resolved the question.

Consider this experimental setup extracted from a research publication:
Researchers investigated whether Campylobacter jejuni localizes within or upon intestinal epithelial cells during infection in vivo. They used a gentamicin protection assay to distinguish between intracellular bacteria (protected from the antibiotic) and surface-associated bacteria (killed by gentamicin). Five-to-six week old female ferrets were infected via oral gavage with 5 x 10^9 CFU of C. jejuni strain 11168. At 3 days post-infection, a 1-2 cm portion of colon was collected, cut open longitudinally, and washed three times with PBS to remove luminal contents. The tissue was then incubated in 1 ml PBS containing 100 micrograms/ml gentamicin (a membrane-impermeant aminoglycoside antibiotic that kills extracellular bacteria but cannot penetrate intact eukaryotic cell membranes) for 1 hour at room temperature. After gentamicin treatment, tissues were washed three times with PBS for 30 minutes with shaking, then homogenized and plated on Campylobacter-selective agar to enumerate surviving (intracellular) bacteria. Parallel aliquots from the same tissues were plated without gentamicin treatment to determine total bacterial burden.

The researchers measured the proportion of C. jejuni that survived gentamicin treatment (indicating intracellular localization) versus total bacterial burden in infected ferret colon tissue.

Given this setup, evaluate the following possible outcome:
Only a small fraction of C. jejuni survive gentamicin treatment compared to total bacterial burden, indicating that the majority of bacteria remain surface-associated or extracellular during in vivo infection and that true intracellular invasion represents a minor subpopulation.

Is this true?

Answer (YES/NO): YES